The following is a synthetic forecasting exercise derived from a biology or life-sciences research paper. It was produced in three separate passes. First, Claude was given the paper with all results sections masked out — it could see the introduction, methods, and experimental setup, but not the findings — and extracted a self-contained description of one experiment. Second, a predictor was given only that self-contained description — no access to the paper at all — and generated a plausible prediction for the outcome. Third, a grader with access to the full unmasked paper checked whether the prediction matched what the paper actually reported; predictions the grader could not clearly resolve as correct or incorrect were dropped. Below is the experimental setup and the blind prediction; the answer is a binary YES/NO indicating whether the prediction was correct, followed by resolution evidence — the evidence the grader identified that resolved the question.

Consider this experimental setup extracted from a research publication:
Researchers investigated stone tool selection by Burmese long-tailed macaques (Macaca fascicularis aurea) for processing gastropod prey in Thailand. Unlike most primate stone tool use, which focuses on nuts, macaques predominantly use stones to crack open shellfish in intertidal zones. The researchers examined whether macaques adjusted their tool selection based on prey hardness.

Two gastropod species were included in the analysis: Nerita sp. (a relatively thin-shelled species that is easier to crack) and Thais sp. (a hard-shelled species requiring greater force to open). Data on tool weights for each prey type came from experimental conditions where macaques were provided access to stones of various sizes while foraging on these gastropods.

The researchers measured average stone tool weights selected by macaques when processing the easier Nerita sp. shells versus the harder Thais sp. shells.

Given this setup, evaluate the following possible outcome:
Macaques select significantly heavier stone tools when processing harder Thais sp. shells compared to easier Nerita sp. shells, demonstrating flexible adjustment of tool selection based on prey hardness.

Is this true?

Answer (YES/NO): YES